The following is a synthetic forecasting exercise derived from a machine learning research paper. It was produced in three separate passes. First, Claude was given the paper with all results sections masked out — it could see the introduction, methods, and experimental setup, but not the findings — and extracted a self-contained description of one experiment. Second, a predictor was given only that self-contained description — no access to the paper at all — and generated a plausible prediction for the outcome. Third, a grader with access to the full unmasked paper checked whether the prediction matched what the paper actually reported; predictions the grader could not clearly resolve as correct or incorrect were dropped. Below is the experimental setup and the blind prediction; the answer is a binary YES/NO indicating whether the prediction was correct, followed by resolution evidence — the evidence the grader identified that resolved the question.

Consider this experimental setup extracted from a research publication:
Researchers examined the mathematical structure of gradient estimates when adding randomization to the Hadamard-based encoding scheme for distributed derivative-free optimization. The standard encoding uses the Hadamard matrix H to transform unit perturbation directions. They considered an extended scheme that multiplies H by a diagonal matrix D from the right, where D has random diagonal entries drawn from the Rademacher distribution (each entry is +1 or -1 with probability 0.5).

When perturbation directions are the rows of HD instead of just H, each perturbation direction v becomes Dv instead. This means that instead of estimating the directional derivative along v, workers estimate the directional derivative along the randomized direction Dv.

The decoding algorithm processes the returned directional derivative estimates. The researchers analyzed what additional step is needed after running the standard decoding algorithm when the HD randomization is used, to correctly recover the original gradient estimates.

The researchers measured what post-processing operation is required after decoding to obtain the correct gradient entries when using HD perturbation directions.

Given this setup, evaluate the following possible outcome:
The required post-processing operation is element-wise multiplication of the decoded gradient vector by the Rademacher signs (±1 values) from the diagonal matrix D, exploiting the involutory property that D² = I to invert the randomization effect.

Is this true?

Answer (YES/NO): YES